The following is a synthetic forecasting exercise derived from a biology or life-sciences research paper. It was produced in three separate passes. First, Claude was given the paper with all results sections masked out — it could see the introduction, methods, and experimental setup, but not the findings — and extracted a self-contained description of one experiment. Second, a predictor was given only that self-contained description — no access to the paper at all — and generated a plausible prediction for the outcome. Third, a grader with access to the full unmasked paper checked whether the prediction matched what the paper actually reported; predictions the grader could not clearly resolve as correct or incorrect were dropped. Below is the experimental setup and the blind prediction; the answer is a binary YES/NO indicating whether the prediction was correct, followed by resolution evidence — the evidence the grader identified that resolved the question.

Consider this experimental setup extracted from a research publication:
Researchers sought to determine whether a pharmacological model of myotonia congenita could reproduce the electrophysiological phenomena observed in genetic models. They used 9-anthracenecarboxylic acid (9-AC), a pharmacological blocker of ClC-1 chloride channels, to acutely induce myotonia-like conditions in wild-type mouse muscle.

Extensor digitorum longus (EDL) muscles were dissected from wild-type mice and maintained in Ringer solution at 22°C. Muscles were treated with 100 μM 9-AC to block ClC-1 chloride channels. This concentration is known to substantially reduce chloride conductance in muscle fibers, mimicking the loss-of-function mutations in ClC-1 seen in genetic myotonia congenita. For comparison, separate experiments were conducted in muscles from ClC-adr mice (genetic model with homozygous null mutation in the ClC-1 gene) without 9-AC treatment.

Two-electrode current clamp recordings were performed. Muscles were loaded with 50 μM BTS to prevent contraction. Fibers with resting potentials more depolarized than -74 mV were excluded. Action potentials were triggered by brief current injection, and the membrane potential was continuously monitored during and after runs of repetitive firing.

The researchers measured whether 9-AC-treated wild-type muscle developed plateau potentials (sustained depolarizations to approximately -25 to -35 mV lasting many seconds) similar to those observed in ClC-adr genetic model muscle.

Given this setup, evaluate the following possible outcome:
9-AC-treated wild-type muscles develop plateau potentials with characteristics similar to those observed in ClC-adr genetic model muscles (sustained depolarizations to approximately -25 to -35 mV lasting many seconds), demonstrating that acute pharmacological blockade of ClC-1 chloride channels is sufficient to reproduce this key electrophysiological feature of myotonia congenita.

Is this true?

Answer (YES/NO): YES